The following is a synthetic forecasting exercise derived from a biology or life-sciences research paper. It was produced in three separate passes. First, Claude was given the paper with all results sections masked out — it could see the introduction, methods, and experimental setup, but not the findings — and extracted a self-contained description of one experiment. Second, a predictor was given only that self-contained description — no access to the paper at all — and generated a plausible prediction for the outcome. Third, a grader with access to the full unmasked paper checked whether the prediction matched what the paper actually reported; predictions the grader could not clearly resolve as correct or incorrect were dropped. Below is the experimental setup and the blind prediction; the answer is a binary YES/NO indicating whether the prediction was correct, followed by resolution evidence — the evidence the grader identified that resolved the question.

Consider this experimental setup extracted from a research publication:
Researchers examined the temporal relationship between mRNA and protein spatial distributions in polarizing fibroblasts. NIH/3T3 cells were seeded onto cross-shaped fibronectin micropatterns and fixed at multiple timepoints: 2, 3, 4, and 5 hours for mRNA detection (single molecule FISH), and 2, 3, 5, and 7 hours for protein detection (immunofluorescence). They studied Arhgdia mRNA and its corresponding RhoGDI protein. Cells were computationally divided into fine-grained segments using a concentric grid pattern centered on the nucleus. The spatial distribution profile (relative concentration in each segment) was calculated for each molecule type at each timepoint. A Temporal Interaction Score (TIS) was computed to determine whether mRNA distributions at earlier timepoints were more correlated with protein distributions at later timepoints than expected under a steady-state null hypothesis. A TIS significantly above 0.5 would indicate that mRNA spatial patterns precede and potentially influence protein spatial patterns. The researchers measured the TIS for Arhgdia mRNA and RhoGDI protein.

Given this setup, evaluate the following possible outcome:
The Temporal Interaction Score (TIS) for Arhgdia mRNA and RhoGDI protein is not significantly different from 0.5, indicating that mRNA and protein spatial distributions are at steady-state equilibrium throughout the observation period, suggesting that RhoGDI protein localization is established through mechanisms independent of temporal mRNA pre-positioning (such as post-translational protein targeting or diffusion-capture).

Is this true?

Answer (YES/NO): NO